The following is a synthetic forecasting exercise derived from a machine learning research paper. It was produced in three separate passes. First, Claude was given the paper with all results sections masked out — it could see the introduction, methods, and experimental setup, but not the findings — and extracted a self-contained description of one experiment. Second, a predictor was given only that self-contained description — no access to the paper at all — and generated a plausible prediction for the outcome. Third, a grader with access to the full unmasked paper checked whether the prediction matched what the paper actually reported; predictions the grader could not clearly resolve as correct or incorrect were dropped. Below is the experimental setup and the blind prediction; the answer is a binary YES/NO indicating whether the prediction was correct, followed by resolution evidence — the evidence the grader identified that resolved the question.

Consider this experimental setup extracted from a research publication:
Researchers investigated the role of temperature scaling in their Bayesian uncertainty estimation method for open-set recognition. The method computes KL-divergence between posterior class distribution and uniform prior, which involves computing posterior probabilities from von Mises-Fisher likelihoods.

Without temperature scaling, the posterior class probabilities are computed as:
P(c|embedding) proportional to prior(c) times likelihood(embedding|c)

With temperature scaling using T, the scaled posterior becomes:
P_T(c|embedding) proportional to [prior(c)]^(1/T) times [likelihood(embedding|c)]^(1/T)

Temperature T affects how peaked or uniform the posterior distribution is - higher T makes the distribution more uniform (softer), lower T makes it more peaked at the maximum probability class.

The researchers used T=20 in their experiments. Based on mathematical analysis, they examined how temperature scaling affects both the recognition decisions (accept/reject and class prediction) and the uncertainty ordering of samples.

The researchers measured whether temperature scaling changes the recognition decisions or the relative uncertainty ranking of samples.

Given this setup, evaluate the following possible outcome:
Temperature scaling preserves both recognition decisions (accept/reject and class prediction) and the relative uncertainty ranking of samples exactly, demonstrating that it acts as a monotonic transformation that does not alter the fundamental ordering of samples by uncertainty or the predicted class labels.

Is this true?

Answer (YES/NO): YES